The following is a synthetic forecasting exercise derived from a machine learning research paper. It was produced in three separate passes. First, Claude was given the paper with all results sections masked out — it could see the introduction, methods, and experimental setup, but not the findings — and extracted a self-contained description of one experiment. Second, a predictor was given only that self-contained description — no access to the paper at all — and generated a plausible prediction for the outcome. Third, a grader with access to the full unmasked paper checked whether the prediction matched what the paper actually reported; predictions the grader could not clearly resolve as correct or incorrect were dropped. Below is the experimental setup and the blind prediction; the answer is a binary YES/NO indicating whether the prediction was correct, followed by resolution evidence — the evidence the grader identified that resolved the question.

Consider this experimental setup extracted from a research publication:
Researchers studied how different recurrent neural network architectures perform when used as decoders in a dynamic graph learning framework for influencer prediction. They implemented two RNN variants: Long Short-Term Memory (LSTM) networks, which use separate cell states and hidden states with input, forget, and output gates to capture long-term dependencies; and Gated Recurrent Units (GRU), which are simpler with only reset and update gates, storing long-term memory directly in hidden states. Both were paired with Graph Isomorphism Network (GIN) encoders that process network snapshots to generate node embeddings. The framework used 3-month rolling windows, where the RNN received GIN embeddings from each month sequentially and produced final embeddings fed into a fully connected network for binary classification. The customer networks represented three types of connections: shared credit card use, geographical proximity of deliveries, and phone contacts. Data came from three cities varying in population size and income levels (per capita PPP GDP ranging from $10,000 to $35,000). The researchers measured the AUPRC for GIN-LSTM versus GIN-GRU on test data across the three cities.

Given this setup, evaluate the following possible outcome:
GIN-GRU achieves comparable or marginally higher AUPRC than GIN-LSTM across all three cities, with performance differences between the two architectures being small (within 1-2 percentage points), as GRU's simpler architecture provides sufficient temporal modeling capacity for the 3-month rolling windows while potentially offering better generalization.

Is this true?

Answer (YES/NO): NO